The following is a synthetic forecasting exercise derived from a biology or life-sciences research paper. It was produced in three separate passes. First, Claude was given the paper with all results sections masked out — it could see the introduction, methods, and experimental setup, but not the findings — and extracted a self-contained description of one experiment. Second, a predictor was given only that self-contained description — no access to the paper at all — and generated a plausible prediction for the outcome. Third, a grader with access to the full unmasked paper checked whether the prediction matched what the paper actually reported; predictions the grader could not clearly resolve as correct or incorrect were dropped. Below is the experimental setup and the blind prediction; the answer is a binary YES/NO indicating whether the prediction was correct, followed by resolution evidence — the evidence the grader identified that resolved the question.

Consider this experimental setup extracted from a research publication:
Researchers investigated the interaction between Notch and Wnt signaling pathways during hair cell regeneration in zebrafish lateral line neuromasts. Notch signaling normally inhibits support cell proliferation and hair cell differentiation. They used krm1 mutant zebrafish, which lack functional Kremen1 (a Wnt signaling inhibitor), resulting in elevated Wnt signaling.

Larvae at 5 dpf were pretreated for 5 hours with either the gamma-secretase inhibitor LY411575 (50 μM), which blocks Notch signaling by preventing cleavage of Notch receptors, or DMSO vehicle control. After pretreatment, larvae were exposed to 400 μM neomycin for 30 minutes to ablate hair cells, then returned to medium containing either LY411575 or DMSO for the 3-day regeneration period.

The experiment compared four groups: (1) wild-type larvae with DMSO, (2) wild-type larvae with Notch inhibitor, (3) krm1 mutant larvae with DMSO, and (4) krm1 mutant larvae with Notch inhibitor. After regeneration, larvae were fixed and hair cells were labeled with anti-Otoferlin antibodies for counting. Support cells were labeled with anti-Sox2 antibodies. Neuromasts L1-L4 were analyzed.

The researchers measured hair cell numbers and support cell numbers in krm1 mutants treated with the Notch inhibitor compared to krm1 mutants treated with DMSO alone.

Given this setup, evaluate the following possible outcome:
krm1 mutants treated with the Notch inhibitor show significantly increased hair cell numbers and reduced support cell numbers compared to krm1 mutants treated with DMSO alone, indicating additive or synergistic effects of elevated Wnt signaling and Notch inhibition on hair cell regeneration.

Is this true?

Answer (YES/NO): NO